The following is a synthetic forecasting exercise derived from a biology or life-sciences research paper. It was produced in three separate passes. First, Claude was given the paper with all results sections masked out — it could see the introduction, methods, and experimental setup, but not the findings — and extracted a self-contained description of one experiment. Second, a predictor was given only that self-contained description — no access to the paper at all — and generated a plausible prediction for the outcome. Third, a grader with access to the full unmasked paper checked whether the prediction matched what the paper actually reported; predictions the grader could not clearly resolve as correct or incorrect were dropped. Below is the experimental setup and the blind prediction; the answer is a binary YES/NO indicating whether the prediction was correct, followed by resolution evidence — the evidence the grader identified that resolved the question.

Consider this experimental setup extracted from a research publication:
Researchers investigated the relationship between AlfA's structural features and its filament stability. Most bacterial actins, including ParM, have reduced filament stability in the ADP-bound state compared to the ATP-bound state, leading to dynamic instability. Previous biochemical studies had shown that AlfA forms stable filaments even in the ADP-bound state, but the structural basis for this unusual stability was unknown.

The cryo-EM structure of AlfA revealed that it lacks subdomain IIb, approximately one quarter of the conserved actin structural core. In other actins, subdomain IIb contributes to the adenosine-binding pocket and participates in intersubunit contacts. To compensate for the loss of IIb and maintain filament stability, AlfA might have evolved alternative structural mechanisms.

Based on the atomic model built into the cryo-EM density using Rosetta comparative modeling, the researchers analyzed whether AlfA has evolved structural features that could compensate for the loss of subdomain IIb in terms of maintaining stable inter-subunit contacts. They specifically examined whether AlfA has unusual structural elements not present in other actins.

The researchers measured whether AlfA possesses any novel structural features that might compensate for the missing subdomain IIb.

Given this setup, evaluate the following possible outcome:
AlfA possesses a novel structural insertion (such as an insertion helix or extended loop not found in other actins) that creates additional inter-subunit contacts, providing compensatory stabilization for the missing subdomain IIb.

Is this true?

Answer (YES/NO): NO